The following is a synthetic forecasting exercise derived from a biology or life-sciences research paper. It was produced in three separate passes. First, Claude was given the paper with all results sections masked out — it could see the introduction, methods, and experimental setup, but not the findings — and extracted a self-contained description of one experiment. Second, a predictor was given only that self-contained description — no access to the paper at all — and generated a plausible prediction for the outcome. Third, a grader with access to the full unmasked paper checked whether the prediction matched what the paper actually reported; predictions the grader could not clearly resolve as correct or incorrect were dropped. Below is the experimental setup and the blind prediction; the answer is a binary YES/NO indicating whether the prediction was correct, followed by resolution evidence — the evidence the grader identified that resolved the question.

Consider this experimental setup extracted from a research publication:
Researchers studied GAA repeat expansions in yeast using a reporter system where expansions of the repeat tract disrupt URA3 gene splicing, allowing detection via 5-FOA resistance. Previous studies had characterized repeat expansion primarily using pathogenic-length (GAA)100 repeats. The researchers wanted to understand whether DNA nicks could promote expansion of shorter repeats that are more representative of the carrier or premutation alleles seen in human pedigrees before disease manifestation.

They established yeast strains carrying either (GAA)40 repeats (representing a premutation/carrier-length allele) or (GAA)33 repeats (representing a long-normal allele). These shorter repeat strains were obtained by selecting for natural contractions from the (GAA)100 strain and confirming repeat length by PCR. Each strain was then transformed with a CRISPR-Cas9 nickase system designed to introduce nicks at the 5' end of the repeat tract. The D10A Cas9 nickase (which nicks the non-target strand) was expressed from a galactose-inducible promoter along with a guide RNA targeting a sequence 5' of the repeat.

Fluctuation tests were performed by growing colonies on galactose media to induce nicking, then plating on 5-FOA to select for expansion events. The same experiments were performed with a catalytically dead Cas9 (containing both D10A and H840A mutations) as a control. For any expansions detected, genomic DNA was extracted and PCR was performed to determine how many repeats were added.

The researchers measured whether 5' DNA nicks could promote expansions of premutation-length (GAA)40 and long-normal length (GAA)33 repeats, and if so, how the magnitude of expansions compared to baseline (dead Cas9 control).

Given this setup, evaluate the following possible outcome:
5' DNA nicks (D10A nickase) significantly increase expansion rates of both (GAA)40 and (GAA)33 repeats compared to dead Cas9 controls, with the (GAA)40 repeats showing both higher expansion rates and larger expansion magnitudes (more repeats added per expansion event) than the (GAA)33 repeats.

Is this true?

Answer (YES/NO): NO